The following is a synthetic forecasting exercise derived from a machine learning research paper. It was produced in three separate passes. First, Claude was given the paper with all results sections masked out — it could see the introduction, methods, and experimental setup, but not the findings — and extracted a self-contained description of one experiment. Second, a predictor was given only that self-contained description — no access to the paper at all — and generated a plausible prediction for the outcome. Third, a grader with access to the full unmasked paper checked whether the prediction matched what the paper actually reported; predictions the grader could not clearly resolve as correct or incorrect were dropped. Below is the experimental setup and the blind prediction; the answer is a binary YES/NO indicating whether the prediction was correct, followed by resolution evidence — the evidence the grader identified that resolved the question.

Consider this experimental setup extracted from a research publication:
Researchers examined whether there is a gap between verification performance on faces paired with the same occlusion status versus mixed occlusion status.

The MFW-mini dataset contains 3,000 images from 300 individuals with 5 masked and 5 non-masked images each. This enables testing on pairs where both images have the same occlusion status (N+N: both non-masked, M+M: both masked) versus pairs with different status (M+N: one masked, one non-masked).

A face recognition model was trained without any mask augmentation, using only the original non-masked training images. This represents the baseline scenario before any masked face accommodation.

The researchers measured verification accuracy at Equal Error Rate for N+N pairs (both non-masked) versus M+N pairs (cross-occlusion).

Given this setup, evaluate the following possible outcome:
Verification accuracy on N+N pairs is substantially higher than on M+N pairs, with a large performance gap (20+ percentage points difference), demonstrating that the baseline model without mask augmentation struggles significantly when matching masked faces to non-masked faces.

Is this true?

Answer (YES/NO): NO